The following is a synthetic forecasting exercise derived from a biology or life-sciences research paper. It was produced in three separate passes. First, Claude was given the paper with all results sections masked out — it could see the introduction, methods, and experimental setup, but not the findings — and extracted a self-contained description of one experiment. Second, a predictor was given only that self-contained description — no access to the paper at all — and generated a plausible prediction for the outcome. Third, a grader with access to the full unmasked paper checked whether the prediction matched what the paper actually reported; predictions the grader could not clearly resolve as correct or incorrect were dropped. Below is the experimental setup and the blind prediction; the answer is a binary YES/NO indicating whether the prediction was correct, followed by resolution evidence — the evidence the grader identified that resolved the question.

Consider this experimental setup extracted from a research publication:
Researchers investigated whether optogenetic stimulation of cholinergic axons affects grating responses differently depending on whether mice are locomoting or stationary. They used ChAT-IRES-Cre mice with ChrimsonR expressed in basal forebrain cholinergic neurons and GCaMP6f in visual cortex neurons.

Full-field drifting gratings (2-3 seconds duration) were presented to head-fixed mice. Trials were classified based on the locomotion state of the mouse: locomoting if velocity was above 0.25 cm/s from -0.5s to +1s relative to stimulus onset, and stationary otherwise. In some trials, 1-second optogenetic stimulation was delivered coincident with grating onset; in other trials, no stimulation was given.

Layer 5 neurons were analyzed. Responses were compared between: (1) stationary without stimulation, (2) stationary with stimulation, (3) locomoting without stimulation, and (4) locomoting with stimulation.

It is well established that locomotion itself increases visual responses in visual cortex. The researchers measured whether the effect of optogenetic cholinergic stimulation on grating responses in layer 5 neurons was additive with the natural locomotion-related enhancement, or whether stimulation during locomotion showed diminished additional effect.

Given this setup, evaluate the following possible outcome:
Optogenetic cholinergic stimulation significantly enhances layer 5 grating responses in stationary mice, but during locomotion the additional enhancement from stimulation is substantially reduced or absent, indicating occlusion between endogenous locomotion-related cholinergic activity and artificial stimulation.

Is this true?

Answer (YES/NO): YES